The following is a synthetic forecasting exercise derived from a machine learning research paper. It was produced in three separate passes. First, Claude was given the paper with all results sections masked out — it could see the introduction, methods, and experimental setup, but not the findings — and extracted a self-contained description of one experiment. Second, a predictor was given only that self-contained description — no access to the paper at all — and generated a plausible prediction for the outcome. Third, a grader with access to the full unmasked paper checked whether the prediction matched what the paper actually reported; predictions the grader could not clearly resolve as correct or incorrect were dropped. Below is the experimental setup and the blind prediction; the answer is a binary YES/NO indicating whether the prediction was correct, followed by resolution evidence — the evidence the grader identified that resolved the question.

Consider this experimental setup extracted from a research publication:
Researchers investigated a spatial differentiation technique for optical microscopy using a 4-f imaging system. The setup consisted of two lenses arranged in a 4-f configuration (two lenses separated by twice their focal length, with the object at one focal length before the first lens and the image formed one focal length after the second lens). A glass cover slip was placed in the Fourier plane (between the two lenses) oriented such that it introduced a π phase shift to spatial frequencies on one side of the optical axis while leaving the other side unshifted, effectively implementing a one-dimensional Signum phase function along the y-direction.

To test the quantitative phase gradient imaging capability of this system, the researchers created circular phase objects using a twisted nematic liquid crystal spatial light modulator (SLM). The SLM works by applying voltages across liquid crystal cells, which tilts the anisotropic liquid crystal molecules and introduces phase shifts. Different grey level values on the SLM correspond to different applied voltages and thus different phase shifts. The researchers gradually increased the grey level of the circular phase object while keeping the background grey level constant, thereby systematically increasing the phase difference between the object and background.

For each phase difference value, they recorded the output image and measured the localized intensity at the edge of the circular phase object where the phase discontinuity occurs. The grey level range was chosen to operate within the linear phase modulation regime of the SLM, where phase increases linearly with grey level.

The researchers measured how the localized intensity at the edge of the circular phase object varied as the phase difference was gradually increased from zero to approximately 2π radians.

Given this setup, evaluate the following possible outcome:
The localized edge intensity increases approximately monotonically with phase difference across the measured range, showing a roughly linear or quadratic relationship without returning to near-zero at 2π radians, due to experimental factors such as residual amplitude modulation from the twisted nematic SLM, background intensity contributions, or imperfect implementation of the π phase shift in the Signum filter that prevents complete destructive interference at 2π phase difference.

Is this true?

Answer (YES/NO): NO